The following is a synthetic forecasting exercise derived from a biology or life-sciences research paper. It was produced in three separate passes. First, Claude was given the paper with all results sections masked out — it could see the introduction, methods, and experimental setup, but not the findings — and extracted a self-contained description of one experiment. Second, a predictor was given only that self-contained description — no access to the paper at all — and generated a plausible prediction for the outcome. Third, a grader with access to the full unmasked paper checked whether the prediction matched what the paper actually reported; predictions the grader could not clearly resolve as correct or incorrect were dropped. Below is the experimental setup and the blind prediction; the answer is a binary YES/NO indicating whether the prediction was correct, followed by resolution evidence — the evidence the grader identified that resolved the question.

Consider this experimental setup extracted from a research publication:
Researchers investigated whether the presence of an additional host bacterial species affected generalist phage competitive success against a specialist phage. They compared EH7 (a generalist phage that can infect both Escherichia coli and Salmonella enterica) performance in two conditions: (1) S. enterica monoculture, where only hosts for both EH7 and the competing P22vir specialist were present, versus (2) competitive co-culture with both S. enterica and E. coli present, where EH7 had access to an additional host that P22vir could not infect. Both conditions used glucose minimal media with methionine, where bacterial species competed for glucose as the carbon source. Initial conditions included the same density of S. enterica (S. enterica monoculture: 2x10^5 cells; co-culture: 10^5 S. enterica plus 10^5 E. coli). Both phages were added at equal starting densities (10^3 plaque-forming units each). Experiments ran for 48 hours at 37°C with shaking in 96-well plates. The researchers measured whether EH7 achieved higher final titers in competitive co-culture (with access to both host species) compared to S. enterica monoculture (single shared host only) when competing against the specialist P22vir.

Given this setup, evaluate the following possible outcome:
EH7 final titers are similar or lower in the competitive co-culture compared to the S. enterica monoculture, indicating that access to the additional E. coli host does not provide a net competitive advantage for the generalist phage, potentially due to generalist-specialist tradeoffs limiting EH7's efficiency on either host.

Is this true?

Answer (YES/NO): NO